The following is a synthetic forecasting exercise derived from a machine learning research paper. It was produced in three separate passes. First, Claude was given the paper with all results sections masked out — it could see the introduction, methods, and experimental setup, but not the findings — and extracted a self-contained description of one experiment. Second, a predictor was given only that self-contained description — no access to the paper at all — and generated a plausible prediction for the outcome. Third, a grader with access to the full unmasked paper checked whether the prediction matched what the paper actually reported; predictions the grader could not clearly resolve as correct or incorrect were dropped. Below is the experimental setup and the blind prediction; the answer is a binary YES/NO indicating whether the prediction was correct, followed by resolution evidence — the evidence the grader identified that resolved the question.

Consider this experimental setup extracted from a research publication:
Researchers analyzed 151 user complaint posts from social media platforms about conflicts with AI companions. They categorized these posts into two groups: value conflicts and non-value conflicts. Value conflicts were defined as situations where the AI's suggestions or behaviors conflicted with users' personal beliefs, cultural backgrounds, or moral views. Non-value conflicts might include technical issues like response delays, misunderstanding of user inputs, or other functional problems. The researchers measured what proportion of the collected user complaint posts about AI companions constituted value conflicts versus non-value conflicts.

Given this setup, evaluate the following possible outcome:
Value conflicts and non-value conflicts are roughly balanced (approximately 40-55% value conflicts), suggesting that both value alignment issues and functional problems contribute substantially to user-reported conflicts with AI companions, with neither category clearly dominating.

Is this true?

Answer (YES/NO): NO